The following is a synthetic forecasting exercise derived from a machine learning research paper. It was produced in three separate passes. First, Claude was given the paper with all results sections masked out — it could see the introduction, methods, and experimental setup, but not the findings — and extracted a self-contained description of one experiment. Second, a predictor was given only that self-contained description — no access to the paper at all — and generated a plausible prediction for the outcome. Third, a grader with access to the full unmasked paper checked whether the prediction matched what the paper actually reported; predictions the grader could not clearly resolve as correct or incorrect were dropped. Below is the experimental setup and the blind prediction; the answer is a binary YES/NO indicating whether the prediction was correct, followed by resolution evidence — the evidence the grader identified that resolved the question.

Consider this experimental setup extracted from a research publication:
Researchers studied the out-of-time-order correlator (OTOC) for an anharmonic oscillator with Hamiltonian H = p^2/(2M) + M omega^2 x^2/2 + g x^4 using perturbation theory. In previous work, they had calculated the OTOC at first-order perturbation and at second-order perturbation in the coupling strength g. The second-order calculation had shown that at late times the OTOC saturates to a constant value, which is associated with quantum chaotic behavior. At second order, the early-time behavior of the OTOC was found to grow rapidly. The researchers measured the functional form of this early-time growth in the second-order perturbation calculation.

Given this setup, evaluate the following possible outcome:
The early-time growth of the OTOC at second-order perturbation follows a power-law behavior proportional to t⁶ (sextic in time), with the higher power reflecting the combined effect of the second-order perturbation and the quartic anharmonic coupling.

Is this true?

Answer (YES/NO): NO